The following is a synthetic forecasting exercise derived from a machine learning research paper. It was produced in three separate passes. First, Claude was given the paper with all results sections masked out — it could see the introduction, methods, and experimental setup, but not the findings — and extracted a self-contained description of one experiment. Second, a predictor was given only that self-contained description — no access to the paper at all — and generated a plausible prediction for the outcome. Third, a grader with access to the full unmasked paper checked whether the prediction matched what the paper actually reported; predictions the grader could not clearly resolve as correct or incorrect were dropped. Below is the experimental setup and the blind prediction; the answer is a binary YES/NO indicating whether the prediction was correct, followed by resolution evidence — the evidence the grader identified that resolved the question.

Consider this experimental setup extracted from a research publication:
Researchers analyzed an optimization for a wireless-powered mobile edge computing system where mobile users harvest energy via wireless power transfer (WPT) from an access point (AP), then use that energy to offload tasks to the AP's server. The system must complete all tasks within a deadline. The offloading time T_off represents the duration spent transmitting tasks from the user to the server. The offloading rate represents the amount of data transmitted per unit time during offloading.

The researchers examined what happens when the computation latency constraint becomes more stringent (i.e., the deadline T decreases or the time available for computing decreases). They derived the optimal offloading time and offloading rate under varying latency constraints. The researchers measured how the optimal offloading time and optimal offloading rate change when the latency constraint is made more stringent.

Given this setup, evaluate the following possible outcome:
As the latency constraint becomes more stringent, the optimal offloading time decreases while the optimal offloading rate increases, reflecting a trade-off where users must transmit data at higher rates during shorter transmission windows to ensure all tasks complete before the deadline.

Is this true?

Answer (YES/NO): YES